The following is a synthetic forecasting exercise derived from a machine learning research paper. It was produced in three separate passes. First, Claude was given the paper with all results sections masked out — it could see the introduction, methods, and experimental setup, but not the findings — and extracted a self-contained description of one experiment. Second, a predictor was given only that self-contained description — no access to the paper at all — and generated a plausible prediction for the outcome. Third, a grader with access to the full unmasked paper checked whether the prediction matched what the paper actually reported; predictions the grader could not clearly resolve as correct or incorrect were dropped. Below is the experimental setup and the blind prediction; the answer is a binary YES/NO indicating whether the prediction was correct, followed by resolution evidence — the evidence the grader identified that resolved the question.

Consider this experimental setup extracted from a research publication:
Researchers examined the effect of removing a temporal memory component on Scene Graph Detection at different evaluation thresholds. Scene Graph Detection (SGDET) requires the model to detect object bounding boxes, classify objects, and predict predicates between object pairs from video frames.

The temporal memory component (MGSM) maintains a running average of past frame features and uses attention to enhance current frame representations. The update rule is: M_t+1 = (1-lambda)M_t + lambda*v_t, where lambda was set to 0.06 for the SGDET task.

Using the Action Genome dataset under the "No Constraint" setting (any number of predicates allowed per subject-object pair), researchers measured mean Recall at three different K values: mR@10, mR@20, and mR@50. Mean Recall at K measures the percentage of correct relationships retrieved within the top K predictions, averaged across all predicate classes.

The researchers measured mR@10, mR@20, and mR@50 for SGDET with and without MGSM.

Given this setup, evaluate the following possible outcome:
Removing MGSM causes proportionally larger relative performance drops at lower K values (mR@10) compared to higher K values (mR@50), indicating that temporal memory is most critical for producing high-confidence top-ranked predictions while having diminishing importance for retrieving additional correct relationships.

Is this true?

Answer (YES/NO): NO